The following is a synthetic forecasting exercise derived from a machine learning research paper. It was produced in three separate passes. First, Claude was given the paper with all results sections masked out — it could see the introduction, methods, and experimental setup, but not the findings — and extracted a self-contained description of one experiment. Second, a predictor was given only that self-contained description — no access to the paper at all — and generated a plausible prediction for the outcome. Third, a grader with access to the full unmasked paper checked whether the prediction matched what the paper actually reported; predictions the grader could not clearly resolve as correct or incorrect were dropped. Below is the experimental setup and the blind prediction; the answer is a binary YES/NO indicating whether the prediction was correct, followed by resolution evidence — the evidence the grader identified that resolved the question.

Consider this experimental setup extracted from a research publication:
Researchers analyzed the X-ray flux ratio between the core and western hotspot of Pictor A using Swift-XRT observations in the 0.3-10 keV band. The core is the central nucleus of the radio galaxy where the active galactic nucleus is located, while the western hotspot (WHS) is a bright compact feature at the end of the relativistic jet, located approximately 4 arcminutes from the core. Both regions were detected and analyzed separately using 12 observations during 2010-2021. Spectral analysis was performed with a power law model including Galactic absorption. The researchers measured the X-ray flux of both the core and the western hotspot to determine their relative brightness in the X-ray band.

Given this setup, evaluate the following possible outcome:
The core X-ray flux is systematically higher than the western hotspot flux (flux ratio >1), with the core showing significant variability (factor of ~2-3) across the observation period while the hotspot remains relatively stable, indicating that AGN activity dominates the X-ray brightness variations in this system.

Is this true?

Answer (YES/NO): NO